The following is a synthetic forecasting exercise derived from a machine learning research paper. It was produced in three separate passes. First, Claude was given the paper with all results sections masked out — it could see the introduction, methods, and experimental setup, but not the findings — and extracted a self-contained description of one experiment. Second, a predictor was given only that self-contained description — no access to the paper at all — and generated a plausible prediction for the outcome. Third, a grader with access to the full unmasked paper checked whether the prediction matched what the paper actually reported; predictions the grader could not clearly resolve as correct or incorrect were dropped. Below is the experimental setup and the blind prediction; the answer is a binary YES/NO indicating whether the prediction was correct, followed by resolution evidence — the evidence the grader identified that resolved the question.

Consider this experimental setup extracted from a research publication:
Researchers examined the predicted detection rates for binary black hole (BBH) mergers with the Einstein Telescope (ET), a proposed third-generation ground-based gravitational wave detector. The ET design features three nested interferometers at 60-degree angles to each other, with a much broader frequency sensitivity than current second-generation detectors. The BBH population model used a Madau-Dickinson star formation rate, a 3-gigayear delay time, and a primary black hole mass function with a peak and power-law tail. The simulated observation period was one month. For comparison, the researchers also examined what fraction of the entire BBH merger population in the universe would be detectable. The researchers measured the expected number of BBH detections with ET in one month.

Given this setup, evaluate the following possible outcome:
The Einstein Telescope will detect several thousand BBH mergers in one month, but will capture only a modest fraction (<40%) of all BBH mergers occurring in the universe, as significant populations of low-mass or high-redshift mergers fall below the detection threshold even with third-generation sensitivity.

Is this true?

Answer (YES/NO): NO